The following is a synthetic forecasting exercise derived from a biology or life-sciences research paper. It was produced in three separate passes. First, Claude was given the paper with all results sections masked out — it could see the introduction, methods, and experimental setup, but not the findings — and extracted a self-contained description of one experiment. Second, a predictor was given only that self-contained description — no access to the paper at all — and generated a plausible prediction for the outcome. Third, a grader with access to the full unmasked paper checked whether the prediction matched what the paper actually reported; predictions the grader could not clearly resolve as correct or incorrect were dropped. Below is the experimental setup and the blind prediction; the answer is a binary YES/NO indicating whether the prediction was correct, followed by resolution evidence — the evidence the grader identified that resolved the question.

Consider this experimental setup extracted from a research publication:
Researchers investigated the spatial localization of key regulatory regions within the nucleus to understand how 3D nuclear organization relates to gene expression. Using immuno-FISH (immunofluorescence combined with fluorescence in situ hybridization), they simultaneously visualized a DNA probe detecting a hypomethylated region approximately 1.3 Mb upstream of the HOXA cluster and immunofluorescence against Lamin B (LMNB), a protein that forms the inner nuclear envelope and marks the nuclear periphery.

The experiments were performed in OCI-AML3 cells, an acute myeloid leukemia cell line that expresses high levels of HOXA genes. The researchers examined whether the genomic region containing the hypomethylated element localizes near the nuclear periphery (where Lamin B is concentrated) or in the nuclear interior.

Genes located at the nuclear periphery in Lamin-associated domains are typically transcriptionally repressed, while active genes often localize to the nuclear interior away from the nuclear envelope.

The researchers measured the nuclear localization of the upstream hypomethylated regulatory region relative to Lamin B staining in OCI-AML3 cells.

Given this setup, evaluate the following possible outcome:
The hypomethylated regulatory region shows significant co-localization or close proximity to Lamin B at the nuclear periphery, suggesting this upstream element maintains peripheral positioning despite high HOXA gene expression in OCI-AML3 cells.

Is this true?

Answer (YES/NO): YES